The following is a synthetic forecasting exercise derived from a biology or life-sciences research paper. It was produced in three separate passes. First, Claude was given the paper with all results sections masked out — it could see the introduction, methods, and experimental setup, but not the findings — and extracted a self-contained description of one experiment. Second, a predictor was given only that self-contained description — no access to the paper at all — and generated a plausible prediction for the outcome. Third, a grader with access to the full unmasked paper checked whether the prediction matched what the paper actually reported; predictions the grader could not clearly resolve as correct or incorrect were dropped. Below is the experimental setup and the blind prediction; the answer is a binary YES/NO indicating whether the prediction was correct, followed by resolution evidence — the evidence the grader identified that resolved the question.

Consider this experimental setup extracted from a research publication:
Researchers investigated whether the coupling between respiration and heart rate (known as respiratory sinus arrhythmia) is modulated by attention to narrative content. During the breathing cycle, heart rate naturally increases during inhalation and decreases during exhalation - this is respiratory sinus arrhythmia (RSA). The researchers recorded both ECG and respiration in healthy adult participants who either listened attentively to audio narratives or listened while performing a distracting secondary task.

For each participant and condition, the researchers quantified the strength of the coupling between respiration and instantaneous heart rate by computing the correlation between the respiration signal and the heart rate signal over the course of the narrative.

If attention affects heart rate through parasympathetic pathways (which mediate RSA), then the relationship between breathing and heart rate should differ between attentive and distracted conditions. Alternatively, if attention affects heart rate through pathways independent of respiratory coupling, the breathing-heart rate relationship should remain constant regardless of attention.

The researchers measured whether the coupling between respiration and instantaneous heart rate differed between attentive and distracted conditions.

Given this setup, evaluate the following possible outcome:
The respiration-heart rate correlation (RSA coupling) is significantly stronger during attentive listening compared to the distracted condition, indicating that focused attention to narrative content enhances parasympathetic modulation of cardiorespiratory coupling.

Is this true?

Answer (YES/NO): NO